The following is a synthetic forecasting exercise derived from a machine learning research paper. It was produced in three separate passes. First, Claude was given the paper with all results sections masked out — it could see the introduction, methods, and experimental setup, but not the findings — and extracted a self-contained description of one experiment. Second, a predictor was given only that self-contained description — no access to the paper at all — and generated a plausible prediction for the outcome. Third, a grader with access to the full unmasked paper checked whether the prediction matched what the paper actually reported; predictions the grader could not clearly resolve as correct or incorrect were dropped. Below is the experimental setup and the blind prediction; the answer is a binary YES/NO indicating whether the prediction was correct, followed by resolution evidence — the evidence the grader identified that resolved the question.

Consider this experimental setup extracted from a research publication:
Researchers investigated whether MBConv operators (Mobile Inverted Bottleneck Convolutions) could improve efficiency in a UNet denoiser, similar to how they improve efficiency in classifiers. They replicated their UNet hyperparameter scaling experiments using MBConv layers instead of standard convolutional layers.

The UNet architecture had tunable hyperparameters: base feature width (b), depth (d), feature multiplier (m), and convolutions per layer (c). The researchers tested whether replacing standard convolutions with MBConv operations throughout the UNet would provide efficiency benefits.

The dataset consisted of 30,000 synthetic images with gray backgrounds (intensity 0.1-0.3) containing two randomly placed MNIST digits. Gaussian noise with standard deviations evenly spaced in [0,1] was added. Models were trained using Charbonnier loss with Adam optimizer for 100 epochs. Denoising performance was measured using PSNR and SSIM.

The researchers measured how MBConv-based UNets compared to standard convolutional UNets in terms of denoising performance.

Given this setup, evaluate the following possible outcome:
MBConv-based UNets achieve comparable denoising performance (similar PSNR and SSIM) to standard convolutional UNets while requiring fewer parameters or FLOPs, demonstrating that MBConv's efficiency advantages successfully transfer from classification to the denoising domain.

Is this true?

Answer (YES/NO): NO